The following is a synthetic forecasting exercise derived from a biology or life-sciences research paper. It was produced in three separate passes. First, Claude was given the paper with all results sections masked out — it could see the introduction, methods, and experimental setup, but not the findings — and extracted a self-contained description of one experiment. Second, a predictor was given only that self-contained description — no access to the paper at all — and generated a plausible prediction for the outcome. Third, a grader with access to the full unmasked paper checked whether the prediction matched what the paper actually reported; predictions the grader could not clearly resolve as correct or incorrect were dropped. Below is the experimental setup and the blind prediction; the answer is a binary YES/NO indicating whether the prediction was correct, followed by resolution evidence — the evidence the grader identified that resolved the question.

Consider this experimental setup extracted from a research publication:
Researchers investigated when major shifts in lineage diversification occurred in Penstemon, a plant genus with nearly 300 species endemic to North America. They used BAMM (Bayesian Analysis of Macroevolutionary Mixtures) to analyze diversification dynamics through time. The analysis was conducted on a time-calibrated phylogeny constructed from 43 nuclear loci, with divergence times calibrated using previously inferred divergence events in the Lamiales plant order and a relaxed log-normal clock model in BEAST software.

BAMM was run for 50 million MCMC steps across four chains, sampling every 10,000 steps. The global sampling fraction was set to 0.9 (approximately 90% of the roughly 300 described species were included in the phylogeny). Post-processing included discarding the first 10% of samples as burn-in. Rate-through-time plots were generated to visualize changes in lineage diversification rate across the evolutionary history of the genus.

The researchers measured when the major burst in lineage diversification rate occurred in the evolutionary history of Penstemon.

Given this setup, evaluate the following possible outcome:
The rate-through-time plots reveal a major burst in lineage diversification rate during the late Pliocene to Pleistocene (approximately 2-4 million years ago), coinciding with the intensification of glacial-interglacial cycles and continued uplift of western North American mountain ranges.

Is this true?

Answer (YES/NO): YES